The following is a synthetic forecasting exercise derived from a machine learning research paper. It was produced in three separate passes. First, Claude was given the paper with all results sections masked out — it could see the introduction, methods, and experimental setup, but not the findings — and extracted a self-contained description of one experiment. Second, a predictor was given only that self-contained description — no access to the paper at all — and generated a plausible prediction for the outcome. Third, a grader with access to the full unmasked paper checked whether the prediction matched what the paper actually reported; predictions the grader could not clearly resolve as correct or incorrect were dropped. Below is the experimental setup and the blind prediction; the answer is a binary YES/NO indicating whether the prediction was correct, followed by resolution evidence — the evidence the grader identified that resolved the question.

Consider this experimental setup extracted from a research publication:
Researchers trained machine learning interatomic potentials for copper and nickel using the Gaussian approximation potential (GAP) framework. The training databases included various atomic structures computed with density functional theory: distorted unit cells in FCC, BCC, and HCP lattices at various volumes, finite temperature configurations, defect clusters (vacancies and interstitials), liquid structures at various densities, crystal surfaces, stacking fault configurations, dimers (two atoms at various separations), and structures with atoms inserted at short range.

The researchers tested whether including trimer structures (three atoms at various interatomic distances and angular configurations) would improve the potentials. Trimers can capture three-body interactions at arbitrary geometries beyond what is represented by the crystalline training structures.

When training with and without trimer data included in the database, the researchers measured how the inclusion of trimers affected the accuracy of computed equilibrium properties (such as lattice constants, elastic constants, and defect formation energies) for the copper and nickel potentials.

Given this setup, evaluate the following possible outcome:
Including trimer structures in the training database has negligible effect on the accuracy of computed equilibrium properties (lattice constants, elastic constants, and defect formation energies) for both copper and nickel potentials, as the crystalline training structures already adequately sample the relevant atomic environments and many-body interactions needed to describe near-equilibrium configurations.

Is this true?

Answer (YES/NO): NO